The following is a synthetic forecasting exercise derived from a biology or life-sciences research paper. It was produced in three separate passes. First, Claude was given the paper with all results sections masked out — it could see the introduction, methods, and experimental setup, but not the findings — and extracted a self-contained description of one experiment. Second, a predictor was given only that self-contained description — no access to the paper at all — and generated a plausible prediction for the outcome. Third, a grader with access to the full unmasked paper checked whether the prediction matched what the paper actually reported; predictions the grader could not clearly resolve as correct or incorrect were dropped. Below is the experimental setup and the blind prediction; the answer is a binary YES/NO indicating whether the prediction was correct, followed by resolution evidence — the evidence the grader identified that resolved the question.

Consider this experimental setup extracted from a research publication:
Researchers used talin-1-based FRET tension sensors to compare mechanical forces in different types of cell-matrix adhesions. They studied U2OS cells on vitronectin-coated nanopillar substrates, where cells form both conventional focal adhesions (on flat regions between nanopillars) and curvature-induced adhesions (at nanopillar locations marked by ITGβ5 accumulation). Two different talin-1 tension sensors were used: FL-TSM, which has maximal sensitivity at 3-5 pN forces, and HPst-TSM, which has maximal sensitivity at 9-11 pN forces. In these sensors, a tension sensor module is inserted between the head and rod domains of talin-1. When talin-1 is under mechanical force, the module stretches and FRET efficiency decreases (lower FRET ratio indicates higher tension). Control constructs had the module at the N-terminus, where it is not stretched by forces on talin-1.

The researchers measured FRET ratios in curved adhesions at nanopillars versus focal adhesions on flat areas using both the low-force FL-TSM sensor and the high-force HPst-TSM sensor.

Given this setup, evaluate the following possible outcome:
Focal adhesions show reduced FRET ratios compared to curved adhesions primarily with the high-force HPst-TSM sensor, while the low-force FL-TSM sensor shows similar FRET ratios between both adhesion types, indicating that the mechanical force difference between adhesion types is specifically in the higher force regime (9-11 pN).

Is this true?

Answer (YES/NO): YES